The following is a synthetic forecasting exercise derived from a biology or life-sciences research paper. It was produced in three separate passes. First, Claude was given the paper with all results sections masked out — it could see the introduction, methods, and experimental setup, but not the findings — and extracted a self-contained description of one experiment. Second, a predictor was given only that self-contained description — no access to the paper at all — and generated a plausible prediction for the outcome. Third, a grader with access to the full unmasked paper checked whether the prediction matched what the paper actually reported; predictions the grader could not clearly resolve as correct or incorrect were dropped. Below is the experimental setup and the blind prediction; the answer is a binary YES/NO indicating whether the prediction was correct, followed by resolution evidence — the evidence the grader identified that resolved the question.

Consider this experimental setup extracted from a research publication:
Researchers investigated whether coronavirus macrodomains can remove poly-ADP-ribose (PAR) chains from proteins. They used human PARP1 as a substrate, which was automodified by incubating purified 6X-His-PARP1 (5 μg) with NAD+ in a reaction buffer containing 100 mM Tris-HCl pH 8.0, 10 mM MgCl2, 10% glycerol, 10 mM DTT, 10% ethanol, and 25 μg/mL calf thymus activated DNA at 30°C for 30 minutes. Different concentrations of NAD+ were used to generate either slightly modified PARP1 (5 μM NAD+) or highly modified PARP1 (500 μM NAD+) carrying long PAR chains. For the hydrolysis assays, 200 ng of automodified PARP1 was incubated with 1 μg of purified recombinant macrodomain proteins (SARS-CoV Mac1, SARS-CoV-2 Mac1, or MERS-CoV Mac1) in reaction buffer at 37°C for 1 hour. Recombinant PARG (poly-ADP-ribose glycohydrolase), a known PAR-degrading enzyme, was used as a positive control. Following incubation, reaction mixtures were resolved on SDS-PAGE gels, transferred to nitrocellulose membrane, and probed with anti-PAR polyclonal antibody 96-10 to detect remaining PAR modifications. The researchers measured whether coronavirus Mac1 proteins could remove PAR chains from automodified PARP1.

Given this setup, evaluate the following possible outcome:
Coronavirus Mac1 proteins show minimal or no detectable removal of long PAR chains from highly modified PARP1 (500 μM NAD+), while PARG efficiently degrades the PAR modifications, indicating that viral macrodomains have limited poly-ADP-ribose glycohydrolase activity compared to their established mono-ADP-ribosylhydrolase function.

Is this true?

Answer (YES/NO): YES